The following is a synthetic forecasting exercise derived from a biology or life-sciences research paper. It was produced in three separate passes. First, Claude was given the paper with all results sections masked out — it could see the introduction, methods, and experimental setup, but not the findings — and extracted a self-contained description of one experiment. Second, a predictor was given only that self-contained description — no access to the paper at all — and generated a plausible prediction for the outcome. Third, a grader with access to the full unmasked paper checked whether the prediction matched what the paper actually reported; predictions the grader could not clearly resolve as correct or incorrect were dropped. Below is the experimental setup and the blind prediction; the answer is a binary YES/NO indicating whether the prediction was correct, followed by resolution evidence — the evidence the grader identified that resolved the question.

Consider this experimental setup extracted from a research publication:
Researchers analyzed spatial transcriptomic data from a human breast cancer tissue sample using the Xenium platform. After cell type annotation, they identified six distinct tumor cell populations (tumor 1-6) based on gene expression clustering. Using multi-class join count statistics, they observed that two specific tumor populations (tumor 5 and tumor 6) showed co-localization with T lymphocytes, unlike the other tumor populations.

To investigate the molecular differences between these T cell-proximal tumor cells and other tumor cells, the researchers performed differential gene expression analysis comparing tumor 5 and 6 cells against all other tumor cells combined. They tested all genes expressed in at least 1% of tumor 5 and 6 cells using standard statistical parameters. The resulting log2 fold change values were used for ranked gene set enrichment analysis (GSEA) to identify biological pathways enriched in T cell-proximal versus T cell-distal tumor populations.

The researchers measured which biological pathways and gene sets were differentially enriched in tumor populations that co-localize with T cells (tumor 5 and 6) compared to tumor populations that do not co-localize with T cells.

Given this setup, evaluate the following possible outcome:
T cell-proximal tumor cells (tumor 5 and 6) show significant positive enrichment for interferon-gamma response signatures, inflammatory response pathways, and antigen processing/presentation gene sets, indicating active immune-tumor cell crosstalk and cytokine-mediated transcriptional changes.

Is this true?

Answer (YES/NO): NO